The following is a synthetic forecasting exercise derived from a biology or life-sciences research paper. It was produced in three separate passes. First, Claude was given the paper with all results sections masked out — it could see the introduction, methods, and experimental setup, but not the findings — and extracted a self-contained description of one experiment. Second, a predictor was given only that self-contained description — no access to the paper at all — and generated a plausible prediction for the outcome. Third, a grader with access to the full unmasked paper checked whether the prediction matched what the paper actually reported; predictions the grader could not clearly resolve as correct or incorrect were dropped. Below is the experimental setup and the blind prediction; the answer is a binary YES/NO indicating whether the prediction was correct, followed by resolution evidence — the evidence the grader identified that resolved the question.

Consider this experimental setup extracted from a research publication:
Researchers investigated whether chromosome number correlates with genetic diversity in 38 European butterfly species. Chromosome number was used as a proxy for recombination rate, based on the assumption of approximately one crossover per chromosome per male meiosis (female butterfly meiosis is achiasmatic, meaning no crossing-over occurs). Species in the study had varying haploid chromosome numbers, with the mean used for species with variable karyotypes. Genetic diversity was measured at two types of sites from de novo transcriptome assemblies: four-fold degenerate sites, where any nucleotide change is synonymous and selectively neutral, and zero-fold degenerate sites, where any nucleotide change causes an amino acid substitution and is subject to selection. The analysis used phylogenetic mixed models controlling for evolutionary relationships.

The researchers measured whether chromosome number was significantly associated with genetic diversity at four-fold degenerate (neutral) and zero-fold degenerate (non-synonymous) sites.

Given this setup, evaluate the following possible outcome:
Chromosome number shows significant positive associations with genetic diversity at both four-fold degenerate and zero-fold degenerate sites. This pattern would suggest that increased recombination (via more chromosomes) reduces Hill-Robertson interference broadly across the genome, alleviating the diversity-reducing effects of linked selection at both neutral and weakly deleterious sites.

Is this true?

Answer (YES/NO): NO